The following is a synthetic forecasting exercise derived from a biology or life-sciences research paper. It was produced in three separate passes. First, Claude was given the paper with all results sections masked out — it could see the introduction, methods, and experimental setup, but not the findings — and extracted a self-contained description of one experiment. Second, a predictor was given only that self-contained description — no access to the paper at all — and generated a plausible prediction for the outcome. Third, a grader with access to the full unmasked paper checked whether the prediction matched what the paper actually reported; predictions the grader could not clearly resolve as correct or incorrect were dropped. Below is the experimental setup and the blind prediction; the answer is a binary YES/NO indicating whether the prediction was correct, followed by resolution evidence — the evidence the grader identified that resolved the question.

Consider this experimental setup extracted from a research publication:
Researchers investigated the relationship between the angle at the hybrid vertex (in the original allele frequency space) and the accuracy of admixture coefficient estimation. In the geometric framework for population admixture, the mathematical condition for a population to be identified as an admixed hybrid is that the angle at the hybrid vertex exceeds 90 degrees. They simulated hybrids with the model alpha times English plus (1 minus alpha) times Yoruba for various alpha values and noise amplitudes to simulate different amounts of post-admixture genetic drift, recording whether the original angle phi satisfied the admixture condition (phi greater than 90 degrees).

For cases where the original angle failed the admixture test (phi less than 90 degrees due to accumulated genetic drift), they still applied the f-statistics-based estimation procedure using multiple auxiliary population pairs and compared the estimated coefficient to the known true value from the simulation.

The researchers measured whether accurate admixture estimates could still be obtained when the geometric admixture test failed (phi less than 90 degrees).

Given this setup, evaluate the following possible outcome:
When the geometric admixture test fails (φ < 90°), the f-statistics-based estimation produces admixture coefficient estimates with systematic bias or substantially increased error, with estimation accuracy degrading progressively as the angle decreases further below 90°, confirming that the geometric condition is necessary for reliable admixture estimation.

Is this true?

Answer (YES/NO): NO